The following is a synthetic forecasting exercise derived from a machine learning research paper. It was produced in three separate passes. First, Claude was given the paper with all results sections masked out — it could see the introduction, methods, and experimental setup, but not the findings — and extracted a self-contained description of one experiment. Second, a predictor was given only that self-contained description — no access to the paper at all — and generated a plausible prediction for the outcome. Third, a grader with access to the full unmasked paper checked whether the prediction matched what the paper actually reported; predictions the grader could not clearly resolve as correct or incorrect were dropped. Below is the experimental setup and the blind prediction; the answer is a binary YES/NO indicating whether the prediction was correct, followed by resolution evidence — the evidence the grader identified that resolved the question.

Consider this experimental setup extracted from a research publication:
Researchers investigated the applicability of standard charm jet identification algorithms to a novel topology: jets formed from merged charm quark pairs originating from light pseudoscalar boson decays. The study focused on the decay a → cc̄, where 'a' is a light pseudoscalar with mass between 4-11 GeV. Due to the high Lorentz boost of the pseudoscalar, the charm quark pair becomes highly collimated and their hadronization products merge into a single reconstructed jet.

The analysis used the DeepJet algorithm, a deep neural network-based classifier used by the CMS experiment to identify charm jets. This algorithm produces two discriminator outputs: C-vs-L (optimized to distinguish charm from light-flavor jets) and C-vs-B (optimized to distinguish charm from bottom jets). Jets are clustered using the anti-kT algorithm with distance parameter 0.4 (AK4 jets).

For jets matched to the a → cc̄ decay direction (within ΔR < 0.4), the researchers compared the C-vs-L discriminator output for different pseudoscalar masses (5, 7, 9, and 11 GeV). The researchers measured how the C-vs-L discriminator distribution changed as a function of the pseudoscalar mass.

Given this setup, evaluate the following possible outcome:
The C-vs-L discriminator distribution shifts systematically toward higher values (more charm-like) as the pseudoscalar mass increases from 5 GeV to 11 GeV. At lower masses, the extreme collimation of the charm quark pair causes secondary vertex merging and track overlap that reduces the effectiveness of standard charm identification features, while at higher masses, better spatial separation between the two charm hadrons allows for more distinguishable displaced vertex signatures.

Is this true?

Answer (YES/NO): YES